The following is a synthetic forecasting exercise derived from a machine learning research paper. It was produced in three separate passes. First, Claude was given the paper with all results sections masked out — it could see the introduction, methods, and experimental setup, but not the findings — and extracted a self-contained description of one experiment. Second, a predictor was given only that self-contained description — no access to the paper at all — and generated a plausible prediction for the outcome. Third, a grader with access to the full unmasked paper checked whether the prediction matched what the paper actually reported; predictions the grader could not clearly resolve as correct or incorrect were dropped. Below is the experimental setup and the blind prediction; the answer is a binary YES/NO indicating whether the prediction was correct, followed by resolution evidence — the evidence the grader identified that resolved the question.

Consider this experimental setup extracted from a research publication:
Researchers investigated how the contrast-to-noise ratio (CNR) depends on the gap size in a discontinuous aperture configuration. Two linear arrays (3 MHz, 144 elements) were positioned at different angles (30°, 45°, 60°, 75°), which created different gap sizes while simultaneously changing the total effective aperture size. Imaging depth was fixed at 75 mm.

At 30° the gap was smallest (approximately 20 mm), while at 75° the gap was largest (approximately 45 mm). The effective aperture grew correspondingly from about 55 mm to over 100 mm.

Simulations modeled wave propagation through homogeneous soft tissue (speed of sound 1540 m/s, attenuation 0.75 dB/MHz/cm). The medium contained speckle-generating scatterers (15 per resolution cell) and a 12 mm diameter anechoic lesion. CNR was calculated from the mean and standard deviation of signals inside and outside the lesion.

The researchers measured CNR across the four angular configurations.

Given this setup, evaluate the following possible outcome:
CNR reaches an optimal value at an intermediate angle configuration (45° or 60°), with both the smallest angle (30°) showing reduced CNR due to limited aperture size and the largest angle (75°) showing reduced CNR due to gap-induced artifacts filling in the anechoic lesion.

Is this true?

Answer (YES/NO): NO